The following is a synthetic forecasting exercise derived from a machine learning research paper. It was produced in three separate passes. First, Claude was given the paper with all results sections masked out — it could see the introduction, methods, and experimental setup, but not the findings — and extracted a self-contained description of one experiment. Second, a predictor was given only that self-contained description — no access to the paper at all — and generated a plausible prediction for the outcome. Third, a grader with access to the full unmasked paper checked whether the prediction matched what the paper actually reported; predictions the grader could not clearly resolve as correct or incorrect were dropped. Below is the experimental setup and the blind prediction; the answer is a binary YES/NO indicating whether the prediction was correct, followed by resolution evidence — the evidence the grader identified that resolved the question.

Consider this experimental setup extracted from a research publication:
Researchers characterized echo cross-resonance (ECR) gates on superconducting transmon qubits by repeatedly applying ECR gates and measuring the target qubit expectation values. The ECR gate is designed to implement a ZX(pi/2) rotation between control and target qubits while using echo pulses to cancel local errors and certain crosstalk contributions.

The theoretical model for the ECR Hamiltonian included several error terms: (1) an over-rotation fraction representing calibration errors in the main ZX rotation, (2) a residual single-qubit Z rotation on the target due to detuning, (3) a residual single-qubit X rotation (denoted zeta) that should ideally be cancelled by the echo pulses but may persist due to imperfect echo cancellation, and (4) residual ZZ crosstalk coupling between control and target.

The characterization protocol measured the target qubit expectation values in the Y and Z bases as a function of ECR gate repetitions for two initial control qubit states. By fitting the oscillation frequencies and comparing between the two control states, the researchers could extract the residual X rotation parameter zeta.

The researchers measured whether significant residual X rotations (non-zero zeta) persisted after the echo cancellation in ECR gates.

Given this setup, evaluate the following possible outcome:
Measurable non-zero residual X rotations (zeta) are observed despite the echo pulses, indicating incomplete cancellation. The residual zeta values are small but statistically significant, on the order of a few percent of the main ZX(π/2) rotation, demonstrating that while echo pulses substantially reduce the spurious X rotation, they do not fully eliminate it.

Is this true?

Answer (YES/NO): YES